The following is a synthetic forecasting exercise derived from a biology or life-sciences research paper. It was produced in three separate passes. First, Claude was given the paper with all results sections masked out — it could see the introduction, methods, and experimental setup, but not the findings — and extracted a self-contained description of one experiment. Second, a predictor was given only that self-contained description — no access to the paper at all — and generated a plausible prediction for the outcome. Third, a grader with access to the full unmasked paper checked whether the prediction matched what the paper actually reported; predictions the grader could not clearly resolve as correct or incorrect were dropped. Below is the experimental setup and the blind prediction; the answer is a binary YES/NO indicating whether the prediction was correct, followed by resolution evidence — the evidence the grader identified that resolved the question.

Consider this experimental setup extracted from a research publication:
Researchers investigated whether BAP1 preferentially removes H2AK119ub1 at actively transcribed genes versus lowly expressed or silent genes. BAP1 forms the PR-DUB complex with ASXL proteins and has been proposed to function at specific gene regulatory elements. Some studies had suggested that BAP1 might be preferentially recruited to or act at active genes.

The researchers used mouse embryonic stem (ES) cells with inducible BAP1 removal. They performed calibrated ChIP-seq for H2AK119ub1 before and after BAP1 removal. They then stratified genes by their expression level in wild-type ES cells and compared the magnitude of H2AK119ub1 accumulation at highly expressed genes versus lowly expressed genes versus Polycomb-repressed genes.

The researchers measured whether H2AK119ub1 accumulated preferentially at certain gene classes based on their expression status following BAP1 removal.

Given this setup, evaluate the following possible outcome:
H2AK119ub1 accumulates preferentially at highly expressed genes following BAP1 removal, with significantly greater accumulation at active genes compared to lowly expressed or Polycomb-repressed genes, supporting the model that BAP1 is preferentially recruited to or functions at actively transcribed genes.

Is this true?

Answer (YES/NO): NO